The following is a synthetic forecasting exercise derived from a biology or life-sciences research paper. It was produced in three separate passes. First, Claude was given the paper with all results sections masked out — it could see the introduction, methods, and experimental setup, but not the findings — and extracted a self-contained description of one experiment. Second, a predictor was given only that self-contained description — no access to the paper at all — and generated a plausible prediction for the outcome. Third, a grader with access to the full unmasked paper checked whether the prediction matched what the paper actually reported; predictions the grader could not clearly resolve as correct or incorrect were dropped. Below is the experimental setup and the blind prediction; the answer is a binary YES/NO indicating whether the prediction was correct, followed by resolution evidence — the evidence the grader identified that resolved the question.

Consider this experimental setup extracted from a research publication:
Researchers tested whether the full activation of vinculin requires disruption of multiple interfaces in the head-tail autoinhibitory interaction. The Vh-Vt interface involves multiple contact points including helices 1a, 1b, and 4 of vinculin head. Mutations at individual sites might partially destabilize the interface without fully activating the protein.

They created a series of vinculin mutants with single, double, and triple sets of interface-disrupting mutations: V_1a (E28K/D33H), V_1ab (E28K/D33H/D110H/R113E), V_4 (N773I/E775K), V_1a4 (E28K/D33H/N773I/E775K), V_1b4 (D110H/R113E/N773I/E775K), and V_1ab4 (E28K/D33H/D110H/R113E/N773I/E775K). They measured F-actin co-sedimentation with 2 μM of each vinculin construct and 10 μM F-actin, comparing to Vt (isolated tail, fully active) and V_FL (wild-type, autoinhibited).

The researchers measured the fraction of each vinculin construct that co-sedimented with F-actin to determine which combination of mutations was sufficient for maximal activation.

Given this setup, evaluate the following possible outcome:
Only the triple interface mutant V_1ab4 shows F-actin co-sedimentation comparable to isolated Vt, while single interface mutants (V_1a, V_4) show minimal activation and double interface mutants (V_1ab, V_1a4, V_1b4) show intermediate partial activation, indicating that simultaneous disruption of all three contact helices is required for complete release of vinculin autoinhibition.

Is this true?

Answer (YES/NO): NO